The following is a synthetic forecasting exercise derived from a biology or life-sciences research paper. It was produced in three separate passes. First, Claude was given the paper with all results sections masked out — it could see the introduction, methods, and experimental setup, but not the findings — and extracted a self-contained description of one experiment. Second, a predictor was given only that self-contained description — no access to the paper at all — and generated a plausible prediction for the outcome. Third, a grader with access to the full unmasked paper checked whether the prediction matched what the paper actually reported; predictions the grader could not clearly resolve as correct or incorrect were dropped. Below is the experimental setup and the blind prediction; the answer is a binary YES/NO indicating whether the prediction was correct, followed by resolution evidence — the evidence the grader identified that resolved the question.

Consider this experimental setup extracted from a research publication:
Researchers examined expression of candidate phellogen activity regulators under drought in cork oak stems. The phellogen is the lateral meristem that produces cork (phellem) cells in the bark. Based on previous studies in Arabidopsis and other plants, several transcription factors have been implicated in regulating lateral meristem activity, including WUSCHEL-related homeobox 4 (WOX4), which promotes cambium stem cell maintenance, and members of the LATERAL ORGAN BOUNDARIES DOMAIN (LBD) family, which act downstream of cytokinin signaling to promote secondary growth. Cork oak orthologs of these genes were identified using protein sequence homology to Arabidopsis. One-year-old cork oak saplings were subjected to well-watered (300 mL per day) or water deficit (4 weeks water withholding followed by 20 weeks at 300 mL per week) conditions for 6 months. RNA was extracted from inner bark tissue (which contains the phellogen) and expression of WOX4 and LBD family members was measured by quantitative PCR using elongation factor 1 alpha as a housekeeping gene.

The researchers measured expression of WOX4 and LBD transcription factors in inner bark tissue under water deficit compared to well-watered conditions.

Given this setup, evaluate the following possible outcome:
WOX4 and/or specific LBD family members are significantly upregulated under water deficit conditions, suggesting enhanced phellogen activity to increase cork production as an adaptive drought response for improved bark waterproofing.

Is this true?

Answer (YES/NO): NO